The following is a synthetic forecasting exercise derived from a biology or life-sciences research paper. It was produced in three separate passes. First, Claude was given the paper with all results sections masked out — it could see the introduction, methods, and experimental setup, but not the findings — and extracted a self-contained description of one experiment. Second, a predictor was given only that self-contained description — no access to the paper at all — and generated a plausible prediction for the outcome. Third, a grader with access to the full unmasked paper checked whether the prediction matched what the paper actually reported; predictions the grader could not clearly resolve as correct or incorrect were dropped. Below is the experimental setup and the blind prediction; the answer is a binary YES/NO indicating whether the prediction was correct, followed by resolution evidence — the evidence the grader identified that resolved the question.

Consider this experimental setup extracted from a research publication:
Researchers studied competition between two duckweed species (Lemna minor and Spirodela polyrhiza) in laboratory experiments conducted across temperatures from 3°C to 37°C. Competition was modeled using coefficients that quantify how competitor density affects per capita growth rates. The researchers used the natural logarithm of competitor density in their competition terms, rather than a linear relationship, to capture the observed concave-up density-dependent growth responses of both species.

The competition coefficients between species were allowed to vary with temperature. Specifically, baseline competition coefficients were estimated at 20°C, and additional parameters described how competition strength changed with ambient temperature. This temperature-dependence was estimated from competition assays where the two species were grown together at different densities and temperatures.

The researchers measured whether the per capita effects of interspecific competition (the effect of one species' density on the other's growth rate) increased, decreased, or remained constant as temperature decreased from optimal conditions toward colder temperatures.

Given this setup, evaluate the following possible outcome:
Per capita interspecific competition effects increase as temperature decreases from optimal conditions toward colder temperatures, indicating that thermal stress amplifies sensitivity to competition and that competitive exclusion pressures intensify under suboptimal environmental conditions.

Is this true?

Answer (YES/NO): NO